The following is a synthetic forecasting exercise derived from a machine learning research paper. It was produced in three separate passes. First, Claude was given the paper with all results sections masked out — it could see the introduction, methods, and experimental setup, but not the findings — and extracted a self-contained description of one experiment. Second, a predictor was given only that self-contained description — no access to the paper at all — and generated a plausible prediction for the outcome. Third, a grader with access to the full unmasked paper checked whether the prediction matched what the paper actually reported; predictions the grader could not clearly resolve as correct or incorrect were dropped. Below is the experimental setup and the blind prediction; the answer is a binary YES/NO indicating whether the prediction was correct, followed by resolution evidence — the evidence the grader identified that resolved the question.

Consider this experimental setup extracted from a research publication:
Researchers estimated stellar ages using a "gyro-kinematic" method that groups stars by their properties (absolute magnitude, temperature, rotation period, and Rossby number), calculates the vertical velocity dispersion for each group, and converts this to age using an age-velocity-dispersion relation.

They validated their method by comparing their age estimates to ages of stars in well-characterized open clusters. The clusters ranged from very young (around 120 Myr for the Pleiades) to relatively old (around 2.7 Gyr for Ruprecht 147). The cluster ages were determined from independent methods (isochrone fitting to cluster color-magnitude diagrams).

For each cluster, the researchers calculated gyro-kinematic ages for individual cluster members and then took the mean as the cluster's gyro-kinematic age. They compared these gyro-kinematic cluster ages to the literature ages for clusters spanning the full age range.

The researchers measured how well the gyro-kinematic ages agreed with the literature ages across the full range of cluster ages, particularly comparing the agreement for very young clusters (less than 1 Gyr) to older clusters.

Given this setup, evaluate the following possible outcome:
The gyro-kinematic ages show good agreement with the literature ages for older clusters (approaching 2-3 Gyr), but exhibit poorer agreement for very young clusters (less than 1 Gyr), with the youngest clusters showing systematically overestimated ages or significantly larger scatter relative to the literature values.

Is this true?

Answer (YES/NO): YES